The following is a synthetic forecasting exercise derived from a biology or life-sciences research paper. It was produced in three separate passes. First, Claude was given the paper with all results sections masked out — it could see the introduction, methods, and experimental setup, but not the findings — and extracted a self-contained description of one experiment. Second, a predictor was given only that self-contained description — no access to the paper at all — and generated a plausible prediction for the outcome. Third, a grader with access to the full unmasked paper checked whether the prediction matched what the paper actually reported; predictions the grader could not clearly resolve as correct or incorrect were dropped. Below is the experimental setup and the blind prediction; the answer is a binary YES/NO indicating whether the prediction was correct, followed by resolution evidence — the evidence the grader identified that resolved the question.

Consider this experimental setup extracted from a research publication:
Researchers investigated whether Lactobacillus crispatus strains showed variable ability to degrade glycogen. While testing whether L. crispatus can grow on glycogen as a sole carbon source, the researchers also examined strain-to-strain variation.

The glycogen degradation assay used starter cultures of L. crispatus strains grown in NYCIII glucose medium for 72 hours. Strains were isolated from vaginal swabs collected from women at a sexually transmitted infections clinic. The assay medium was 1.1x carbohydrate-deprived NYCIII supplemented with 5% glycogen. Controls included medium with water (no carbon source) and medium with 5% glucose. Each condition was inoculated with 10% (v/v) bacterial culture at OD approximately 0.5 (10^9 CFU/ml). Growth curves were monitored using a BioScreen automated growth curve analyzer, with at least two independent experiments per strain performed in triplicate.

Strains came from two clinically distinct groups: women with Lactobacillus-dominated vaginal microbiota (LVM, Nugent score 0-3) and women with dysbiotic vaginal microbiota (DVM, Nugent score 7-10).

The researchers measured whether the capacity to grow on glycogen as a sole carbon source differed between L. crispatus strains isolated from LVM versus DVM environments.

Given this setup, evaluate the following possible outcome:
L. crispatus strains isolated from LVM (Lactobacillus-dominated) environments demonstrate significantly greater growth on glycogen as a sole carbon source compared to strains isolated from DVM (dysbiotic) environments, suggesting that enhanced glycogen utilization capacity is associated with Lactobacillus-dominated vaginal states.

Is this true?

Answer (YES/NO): NO